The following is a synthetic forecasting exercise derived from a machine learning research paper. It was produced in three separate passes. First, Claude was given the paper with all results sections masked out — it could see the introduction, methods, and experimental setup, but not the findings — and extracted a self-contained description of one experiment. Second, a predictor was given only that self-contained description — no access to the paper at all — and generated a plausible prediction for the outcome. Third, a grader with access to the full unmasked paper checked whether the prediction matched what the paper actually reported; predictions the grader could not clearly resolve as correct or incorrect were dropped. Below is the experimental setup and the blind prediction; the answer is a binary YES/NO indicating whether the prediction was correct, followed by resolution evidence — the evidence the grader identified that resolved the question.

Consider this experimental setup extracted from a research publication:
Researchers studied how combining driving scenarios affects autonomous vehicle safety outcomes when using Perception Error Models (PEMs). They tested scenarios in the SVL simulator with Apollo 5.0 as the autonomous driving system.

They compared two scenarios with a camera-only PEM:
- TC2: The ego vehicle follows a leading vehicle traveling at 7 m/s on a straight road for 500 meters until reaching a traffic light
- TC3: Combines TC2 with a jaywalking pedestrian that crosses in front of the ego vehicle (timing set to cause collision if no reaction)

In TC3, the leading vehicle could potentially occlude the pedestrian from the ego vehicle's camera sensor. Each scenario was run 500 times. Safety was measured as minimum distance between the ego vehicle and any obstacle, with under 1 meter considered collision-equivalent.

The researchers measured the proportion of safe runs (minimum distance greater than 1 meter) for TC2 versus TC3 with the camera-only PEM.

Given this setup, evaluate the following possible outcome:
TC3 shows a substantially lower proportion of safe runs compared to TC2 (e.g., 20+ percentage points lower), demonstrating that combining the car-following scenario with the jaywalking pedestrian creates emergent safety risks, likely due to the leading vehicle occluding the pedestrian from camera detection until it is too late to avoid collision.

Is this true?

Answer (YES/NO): NO